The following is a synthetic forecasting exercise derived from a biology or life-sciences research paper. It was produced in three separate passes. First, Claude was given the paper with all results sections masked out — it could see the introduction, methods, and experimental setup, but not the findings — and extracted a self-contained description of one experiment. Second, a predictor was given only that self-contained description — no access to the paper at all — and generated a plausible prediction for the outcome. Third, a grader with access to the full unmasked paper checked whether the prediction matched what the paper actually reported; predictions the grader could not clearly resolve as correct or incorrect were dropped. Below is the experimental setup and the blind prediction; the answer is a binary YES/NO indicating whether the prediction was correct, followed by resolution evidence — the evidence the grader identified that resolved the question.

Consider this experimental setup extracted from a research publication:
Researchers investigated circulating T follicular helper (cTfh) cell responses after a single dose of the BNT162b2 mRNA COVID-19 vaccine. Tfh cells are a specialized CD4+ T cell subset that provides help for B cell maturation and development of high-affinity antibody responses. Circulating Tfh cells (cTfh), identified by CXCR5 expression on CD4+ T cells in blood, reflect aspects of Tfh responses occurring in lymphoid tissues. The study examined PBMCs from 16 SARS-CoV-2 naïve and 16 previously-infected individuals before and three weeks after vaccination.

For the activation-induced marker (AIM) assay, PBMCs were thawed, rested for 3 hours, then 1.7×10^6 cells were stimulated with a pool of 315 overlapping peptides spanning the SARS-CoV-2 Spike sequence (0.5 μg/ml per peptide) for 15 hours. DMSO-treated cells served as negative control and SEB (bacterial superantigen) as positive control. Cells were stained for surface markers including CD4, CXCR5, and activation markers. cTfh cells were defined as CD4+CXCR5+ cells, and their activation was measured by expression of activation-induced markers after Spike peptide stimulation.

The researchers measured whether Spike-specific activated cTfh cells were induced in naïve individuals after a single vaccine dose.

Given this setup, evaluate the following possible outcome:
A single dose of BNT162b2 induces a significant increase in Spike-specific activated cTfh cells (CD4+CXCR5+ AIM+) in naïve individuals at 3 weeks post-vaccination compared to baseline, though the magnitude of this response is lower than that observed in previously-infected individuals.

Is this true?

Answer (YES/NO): YES